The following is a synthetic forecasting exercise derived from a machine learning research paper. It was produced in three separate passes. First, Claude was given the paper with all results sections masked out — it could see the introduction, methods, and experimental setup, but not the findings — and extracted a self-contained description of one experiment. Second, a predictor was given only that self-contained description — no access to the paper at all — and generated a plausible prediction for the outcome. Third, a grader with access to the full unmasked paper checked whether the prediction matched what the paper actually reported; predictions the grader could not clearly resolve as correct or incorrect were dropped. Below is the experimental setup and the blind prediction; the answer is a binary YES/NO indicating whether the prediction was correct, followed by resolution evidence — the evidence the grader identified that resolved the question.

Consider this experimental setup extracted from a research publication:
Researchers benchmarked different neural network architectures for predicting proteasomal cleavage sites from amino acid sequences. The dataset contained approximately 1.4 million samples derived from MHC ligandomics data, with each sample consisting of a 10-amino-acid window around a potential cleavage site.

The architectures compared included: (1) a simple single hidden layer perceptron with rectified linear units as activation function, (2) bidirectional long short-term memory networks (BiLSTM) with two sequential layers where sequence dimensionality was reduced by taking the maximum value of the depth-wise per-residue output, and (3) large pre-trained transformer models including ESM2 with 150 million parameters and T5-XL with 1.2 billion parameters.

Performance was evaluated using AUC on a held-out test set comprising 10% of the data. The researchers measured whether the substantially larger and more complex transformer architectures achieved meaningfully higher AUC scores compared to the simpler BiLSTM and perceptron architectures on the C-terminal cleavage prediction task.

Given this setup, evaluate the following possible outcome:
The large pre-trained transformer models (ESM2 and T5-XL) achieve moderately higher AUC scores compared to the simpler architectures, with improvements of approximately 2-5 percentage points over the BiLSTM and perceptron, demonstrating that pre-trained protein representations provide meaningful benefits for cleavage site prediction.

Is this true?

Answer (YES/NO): NO